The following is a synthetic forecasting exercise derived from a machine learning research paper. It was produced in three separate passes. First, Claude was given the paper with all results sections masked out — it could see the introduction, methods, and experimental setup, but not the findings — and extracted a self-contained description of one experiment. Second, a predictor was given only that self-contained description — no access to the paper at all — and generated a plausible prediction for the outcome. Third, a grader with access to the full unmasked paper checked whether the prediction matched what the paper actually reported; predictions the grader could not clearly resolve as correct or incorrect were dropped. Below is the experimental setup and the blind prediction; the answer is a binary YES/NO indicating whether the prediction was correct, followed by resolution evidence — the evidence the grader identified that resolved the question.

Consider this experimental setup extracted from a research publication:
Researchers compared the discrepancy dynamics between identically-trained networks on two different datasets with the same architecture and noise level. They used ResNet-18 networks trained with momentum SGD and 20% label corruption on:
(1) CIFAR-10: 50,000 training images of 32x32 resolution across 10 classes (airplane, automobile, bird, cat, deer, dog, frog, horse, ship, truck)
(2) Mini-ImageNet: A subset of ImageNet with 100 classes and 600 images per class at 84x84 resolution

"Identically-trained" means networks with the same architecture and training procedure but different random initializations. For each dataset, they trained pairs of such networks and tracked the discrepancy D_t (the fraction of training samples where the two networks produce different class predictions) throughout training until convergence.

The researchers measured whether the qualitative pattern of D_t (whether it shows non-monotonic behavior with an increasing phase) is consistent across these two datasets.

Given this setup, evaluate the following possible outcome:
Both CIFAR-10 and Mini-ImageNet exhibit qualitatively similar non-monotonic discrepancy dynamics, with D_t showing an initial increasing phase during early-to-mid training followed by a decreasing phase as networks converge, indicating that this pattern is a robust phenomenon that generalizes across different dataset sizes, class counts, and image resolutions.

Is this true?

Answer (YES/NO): NO